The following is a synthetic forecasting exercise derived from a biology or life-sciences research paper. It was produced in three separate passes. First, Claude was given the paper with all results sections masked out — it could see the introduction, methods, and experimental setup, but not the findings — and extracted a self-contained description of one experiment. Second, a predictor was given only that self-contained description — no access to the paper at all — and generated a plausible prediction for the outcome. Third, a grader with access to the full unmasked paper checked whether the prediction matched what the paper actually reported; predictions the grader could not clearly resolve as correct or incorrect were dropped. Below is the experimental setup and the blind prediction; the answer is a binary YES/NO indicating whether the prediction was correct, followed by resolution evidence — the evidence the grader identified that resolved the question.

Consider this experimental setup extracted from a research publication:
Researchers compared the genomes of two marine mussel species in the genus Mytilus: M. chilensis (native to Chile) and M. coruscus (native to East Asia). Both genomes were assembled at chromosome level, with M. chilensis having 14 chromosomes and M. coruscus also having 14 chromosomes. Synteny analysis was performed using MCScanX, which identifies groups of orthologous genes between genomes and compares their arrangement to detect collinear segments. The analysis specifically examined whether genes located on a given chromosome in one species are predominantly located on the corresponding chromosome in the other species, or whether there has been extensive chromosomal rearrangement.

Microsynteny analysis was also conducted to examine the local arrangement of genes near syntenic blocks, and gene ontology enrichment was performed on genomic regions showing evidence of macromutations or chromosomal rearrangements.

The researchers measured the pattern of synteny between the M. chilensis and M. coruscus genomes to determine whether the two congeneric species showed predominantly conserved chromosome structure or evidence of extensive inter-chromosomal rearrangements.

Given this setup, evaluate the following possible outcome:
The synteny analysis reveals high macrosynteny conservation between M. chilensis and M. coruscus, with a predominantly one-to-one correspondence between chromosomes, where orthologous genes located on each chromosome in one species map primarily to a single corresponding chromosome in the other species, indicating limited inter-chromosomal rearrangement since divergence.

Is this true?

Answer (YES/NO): YES